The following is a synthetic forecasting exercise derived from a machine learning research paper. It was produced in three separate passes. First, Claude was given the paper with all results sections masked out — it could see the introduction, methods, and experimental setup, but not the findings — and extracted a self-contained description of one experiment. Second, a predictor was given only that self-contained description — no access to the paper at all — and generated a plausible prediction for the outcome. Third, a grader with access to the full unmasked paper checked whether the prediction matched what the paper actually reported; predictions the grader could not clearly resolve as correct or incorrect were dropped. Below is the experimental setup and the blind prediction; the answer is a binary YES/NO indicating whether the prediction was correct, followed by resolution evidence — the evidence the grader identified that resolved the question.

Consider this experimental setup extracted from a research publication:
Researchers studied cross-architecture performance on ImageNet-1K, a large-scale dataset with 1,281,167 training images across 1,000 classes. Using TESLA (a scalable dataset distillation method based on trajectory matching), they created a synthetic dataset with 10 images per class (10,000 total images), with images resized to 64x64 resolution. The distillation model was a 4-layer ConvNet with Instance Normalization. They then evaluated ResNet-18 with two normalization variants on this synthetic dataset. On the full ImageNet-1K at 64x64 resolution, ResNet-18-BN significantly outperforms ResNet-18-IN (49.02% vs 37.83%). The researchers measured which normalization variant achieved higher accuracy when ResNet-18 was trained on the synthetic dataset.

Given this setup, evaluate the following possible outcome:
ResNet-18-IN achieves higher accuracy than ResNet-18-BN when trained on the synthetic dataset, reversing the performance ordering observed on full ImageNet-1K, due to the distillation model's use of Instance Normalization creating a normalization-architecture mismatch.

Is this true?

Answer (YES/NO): NO